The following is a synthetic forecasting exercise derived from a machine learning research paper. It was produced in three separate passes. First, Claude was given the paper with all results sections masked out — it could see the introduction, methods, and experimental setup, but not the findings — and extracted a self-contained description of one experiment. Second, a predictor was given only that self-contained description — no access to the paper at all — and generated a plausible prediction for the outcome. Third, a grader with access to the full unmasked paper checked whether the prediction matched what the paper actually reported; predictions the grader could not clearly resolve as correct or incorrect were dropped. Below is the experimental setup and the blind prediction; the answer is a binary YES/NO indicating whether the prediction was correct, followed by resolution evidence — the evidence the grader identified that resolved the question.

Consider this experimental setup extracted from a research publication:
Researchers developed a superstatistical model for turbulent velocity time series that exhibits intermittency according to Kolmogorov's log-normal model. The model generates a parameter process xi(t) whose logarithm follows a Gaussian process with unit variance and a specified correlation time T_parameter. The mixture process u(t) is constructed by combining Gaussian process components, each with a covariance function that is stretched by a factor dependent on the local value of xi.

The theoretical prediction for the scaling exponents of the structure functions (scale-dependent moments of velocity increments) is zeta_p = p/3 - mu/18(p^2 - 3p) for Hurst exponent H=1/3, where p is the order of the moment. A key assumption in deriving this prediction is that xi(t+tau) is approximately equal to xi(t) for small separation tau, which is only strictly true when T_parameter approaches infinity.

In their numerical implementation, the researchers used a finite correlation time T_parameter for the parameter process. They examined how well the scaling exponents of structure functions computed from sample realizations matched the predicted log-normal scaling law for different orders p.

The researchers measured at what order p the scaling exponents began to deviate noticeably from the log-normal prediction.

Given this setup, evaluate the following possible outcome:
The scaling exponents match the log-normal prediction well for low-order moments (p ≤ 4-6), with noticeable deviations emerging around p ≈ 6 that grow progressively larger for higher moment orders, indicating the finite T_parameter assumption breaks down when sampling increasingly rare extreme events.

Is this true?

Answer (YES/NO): YES